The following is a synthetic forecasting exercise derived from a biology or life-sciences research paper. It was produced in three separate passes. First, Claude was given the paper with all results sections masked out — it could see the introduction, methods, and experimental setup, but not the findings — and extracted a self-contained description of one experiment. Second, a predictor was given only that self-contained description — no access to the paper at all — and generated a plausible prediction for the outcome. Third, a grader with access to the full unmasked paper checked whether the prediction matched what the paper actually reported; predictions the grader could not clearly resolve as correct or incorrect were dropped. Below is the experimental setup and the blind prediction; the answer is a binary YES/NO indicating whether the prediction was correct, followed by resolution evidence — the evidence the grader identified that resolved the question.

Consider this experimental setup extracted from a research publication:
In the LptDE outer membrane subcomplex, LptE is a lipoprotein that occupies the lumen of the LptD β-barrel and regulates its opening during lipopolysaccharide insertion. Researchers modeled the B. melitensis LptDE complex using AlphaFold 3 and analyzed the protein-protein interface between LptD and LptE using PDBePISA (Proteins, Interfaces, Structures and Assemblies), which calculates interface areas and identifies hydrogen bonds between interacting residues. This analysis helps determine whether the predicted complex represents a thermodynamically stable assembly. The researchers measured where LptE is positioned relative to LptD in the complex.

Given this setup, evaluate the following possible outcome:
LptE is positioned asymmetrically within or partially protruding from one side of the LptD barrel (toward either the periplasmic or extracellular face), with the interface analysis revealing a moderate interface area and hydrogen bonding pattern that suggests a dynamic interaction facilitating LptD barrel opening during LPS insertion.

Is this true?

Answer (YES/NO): NO